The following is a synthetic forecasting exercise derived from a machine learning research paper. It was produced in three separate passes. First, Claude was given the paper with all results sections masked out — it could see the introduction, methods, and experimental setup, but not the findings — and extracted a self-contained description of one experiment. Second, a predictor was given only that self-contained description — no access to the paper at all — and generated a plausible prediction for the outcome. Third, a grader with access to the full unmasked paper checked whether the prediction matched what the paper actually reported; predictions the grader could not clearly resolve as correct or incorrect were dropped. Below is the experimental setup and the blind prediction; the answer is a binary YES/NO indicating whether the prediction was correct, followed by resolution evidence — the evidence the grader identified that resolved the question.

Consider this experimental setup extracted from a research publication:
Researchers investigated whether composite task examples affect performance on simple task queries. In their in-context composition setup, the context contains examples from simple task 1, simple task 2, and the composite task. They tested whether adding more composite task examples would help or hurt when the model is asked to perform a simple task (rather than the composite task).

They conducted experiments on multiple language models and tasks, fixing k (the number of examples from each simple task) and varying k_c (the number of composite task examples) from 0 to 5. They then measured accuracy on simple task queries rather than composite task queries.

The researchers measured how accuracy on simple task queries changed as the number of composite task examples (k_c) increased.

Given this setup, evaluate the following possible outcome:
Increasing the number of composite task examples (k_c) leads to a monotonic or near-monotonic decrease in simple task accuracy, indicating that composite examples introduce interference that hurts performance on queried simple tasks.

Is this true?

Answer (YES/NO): YES